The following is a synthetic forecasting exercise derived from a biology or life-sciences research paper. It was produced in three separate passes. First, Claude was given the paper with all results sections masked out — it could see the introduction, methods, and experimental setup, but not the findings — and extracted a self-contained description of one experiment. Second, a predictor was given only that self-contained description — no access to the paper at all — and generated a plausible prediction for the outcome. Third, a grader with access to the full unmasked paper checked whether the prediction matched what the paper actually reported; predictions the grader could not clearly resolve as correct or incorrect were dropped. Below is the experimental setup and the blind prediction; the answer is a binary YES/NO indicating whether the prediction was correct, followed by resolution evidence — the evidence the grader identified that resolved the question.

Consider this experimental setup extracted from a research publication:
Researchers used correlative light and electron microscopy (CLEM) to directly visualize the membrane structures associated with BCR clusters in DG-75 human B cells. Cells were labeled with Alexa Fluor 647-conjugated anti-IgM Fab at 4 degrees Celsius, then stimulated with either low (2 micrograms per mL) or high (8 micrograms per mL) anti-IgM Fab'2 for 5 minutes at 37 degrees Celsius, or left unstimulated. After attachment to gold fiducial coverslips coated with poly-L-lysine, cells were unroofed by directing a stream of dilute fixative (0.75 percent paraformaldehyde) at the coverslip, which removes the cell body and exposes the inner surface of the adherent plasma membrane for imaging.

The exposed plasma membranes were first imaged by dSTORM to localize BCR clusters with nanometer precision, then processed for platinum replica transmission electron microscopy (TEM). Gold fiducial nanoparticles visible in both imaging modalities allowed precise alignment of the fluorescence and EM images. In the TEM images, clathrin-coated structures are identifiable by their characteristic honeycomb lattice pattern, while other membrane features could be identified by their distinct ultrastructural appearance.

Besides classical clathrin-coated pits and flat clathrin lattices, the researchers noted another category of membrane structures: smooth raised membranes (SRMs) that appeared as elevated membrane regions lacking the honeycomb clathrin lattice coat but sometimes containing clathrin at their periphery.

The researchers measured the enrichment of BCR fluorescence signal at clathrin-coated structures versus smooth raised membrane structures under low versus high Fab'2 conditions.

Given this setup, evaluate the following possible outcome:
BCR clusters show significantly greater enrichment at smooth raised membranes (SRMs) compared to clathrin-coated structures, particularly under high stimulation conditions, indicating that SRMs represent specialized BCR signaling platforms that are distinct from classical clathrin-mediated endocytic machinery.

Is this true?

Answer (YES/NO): NO